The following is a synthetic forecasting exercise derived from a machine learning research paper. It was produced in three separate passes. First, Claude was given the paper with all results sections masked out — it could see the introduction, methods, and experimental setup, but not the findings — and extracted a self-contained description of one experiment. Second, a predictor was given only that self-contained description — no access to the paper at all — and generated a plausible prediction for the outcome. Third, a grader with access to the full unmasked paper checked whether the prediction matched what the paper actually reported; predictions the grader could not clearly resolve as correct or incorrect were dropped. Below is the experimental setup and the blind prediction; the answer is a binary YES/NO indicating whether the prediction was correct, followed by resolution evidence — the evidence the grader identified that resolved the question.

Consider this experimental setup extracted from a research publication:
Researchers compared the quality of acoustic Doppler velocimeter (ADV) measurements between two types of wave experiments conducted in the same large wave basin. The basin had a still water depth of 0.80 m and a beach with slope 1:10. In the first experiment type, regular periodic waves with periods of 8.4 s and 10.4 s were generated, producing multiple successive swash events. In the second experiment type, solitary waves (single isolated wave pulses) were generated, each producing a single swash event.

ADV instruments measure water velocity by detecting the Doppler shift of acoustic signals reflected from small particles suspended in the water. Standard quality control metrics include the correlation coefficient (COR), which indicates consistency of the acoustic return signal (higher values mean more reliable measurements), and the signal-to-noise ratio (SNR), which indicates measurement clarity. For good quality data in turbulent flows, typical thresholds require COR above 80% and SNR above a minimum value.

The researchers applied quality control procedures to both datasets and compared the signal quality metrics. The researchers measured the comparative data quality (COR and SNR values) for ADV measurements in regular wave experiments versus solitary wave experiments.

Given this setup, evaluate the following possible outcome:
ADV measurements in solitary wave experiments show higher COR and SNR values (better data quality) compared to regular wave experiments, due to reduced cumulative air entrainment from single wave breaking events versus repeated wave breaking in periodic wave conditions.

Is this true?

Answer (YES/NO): NO